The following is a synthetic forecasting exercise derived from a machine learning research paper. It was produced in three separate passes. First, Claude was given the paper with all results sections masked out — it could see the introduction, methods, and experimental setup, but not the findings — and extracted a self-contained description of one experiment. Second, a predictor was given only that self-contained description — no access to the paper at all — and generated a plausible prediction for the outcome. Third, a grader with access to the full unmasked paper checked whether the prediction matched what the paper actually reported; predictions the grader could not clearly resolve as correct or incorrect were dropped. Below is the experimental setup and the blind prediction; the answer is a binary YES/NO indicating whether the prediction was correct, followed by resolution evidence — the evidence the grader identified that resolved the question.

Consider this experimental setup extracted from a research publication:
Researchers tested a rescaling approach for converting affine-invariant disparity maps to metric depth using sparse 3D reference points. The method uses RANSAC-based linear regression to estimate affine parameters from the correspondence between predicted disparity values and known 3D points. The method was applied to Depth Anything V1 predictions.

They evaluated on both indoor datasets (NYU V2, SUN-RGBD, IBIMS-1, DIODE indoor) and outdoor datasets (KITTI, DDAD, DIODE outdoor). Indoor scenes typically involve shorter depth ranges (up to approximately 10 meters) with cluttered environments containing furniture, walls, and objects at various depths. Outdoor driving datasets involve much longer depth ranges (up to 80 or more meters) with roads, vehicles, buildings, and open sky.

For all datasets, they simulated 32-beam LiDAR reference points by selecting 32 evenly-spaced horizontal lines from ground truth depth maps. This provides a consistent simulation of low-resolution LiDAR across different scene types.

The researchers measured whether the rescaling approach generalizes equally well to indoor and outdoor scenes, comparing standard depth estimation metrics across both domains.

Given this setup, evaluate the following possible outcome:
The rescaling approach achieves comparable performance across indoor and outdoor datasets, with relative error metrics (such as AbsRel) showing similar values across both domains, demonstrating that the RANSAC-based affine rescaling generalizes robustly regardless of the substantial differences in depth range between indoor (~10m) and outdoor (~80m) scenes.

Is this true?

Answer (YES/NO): NO